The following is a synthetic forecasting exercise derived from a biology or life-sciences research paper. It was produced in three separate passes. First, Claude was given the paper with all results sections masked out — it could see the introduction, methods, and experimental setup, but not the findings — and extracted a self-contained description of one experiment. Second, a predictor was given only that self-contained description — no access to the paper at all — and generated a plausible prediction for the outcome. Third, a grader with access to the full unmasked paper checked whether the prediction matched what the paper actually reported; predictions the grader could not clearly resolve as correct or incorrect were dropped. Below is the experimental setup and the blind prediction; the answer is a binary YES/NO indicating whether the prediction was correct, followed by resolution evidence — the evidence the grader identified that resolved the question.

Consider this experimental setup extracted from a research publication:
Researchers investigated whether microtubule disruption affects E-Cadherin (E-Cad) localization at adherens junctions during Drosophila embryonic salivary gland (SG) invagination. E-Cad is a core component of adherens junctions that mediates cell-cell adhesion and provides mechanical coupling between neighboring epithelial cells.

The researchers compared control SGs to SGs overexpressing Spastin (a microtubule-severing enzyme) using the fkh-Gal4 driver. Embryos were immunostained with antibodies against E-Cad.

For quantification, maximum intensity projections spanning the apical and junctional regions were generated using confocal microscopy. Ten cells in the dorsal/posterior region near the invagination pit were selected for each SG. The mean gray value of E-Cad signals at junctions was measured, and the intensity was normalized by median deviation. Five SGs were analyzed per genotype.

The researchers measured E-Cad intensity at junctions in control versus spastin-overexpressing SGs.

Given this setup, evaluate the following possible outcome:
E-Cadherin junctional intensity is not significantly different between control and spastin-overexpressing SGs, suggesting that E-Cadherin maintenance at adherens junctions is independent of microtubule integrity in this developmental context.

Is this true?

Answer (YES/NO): NO